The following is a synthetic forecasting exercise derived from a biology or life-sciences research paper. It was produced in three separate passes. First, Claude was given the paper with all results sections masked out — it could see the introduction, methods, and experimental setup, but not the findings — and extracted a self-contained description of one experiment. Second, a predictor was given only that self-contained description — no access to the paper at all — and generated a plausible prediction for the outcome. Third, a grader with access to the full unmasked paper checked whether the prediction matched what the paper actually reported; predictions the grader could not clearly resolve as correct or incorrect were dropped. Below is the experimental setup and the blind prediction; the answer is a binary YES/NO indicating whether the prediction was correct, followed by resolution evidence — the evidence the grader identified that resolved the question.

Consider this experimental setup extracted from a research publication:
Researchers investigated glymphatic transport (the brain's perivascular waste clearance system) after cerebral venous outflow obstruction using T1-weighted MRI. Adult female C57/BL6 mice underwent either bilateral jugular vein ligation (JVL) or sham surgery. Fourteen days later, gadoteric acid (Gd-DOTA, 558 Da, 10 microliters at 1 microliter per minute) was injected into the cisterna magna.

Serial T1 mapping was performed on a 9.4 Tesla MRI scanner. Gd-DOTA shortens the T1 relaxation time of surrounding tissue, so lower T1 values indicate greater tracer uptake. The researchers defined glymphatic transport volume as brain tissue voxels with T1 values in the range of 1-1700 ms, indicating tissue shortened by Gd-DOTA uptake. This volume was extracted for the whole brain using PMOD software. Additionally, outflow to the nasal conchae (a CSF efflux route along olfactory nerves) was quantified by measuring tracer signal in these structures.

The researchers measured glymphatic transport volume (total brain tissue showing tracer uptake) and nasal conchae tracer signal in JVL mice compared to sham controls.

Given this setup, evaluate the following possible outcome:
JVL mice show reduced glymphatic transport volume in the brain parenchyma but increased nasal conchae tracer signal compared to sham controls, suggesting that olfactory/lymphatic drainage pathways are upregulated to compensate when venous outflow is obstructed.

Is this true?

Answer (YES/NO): NO